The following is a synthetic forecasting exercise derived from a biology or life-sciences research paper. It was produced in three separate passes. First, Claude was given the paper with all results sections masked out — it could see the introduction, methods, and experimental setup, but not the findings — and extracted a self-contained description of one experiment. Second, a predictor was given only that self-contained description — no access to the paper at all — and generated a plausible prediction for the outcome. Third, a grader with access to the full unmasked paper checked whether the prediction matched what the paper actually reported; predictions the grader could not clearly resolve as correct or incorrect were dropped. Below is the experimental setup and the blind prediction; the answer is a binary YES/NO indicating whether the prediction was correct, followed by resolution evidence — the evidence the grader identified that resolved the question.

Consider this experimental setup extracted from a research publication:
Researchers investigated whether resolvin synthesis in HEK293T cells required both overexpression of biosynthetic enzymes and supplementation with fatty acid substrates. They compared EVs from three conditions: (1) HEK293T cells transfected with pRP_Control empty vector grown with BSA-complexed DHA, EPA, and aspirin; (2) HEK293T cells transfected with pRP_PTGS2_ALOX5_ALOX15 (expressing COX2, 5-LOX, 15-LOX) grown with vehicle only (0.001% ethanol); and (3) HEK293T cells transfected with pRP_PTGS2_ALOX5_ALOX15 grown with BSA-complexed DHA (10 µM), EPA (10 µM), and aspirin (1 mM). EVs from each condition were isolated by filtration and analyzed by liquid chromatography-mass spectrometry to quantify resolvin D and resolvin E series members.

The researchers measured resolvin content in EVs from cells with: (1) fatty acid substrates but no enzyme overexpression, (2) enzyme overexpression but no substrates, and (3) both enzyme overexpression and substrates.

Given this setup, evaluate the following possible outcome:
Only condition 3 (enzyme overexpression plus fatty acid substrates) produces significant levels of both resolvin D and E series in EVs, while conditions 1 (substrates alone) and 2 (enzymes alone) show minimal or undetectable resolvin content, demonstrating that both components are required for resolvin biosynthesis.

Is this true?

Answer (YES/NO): YES